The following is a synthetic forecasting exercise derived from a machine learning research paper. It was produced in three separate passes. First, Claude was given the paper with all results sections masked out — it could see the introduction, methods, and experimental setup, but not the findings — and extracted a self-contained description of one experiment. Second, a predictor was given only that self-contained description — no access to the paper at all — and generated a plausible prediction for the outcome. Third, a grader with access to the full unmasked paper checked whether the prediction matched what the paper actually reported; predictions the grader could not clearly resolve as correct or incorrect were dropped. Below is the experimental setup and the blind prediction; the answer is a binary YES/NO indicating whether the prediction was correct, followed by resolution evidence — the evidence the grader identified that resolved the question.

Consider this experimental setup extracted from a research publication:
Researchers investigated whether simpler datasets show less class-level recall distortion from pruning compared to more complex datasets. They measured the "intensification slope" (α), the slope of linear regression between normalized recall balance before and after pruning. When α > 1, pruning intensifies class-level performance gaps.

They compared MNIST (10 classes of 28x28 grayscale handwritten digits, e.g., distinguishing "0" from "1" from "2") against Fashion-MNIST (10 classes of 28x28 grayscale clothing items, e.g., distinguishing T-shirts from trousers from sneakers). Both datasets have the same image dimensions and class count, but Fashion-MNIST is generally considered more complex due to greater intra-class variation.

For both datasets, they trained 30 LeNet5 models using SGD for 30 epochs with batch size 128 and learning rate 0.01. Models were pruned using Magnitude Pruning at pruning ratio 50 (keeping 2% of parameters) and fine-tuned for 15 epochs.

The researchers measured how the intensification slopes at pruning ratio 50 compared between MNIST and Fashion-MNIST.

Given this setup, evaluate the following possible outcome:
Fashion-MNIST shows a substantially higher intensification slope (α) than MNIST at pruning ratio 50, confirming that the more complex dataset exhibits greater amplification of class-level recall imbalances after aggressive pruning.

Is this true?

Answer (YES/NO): NO